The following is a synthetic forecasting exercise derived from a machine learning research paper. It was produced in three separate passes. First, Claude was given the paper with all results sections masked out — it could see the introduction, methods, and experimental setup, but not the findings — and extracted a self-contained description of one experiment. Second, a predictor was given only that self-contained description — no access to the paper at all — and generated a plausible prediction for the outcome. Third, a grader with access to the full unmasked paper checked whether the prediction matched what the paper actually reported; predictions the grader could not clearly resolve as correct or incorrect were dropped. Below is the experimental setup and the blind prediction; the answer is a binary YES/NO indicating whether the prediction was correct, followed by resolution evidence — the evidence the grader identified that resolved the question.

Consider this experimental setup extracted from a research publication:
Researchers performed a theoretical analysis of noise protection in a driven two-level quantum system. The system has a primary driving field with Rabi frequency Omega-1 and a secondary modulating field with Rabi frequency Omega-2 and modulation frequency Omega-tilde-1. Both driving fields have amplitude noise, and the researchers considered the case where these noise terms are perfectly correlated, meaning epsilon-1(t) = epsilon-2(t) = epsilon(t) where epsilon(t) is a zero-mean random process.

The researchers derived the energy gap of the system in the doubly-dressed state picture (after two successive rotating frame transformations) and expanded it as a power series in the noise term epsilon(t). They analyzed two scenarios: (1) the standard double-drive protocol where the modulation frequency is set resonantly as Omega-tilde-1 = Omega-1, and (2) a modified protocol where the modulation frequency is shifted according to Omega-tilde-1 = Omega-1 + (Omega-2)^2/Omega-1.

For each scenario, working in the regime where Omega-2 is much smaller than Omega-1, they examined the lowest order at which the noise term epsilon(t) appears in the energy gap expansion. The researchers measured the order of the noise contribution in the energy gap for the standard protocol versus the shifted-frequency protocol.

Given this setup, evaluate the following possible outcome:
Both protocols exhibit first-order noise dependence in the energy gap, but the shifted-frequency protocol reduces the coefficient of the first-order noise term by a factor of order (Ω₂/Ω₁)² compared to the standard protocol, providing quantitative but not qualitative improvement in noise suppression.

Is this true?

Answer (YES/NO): NO